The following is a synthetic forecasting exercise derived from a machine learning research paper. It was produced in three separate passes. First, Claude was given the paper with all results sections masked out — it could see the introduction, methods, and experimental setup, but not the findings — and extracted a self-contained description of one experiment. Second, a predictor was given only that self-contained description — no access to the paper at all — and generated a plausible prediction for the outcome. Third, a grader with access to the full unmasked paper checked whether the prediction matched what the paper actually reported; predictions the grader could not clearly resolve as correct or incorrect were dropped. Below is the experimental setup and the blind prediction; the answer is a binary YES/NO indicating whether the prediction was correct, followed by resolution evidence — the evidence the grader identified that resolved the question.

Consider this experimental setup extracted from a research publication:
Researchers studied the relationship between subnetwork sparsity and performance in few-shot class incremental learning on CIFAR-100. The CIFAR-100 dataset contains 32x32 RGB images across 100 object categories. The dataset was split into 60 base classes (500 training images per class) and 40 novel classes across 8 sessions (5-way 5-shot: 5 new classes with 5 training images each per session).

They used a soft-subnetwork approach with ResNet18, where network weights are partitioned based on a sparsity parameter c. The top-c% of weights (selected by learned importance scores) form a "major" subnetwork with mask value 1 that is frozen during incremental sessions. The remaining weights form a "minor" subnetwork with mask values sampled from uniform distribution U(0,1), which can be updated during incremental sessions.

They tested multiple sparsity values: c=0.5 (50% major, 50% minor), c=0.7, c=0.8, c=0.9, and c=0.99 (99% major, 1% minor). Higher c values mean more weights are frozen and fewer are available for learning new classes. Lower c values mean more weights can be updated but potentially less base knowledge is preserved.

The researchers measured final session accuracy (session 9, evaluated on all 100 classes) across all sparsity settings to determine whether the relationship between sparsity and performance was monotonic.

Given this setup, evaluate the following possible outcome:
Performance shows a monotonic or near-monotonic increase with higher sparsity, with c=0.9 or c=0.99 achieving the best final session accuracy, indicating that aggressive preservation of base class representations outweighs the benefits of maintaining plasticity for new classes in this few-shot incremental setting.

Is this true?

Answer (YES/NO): YES